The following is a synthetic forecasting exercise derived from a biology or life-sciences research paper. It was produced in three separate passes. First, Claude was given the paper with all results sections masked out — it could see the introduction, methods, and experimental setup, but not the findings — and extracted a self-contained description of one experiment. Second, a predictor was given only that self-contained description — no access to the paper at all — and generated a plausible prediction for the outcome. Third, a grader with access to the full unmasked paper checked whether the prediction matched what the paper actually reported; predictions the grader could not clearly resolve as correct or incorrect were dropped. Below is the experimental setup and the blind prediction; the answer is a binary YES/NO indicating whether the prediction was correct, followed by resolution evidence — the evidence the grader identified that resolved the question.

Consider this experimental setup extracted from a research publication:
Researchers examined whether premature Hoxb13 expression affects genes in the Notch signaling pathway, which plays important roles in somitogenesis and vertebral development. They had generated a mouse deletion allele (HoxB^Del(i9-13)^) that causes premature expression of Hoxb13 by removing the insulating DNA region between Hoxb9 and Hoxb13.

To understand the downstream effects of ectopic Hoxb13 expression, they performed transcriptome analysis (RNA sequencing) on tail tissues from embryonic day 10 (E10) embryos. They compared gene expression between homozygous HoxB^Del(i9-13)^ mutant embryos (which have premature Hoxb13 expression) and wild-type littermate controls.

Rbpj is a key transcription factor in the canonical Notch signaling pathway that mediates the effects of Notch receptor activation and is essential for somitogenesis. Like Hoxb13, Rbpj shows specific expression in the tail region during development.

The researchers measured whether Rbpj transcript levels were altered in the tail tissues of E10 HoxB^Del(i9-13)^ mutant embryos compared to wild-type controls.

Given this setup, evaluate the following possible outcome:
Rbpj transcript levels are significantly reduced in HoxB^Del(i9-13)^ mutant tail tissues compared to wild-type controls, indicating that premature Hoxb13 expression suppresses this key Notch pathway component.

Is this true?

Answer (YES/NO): YES